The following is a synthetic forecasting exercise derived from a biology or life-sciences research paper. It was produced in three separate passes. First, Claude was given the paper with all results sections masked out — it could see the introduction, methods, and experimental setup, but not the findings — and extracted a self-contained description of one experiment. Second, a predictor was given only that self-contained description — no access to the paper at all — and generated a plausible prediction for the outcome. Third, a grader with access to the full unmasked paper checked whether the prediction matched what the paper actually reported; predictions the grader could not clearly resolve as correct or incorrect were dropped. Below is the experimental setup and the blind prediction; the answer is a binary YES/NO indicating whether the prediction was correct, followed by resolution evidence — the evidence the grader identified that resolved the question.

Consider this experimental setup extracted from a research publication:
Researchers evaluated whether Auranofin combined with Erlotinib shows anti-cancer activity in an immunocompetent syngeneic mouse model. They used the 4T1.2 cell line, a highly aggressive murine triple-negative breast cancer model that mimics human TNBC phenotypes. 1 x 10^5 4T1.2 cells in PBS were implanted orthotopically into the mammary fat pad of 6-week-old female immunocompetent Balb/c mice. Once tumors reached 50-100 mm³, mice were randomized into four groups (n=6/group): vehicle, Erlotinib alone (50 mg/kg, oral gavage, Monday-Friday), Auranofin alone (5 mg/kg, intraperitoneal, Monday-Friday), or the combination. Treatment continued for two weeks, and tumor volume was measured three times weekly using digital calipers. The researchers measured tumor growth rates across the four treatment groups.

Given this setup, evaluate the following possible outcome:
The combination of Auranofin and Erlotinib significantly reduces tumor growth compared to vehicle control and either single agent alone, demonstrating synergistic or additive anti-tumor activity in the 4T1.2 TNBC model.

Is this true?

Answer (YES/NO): YES